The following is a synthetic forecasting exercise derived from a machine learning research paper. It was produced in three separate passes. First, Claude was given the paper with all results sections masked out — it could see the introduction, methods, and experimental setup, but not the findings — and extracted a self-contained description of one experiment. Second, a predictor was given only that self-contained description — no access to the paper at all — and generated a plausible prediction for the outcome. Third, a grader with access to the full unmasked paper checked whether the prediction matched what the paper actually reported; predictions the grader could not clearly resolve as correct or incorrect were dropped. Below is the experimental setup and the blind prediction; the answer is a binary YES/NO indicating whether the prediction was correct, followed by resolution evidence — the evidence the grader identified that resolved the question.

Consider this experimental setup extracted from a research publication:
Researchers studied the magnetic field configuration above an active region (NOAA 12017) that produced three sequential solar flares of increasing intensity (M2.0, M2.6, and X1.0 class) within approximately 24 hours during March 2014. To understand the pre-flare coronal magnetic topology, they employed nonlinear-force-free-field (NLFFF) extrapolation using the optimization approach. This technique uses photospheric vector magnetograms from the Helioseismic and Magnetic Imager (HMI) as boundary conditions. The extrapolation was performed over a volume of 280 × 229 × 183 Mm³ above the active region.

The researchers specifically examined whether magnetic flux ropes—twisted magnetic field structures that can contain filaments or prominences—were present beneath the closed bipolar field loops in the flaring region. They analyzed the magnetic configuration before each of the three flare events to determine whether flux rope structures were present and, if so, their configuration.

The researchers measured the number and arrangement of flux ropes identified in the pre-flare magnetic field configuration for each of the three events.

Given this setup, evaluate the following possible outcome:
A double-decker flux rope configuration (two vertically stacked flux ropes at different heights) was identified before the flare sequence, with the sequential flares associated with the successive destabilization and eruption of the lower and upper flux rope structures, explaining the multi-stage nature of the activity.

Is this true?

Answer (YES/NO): NO